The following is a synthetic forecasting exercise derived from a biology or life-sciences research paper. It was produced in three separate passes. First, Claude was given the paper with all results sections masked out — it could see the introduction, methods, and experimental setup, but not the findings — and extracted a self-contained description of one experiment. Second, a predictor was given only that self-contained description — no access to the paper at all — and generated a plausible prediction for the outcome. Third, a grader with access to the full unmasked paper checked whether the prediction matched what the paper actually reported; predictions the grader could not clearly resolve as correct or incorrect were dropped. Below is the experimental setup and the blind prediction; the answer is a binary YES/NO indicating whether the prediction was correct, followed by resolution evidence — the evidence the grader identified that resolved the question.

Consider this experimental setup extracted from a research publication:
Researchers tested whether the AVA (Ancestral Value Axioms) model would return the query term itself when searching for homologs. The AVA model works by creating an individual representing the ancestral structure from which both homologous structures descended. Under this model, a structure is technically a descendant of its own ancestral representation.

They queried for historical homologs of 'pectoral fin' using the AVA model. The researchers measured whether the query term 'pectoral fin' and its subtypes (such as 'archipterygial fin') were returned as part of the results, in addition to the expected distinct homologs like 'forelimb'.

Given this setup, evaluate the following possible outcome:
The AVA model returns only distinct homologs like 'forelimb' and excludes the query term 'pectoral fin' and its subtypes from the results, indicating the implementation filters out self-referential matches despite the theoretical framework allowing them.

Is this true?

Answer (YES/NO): NO